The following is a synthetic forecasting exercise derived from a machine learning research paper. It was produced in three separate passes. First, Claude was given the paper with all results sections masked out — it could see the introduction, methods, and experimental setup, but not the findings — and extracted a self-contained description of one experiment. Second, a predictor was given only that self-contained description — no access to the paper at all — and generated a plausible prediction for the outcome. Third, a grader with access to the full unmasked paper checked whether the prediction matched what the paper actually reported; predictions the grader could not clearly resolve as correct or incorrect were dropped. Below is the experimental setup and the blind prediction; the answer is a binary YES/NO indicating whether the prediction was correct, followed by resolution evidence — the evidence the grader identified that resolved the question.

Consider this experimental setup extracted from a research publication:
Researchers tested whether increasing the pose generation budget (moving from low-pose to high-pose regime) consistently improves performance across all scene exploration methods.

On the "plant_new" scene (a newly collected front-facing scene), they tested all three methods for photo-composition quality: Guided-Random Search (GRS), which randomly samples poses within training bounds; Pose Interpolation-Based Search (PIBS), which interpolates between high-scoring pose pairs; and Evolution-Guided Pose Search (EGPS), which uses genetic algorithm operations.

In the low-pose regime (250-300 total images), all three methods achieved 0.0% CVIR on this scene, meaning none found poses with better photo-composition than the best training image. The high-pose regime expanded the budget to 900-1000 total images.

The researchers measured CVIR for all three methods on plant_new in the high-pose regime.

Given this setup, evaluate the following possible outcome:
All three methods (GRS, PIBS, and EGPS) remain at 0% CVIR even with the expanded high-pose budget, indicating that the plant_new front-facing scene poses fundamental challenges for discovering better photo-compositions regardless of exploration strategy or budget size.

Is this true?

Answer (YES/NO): NO